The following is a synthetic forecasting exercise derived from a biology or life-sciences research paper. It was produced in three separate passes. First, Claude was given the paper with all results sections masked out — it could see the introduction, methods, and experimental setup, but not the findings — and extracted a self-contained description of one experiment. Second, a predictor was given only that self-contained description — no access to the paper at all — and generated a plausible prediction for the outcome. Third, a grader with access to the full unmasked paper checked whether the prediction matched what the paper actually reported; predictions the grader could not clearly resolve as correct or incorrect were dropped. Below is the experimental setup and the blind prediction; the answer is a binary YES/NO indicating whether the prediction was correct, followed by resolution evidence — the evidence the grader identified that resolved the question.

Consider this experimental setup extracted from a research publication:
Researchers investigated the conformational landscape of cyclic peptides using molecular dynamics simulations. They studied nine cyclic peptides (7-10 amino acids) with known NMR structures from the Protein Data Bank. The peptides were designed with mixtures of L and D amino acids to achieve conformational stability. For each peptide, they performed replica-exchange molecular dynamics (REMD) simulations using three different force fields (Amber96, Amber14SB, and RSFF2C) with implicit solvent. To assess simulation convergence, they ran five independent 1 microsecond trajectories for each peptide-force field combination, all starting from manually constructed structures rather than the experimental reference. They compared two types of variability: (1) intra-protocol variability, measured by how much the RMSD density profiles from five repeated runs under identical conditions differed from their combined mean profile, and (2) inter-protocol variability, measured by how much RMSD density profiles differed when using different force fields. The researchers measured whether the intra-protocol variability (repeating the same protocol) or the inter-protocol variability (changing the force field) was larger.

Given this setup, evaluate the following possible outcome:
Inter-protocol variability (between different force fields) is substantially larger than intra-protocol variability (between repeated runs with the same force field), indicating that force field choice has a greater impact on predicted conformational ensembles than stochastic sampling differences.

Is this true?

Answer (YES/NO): YES